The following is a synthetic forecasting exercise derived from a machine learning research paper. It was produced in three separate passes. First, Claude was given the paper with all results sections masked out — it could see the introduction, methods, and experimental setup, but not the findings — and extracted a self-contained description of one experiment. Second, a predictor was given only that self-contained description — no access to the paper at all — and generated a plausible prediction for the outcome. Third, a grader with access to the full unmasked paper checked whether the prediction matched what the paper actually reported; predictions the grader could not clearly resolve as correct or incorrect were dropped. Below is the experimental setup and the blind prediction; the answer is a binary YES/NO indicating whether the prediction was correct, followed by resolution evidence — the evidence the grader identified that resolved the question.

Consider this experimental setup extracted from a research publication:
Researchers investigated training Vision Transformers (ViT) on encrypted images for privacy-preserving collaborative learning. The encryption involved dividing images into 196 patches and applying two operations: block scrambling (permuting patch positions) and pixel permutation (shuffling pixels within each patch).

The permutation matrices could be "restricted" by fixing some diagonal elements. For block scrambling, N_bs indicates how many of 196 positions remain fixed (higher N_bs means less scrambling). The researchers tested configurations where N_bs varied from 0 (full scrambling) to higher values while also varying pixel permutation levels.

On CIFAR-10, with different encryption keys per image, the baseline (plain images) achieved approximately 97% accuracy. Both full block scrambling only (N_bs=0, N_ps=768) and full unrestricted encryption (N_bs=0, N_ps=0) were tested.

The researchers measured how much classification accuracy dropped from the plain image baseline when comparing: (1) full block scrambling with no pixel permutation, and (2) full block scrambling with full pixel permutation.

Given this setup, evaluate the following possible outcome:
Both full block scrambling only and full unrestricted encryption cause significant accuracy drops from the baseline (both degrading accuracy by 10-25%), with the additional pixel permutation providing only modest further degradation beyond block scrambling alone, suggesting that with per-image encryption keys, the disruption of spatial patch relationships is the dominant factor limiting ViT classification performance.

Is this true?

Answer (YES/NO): NO